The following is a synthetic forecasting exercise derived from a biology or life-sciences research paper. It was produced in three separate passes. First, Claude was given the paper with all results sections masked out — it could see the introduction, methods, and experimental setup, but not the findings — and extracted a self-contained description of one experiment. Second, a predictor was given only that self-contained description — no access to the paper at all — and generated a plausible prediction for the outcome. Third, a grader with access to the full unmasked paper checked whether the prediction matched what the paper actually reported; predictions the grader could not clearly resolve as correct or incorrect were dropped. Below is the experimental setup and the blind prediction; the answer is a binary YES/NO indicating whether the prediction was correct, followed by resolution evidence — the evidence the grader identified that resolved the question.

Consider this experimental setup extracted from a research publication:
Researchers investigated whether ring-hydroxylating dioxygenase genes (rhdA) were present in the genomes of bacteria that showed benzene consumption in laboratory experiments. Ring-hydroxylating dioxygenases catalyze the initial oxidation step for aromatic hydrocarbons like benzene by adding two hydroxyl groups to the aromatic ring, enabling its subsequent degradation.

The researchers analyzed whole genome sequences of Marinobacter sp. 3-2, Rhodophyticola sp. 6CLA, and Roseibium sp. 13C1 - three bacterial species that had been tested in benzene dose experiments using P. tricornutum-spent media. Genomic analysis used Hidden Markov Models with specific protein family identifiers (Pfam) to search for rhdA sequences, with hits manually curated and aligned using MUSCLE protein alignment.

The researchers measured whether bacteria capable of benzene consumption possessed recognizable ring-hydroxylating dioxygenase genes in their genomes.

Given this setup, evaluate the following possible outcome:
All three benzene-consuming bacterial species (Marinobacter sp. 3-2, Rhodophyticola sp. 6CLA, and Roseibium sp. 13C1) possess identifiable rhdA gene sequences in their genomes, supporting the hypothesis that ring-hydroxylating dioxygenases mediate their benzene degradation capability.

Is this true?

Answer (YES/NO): YES